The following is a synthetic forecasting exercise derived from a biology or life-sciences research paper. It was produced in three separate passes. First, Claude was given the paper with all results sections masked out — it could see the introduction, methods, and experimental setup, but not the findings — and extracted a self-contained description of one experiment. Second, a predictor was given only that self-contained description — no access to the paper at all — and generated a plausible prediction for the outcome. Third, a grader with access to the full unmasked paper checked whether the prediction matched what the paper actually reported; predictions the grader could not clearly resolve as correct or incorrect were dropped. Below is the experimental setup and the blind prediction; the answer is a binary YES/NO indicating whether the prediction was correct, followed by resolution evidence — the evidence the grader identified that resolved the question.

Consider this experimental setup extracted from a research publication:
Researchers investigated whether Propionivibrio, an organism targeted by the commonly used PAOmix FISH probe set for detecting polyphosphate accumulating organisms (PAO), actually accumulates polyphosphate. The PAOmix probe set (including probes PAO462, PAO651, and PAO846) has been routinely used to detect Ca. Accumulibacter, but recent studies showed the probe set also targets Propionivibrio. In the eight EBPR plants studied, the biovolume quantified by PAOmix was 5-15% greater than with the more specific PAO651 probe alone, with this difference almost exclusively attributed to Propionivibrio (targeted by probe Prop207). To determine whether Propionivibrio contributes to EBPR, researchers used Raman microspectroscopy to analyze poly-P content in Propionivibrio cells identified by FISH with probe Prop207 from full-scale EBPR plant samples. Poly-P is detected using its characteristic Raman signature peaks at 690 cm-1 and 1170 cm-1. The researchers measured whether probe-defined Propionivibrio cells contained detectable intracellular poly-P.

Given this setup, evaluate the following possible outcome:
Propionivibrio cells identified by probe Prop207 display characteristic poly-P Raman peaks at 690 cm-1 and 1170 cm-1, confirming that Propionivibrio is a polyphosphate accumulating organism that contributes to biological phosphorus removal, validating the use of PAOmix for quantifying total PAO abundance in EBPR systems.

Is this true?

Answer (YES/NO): NO